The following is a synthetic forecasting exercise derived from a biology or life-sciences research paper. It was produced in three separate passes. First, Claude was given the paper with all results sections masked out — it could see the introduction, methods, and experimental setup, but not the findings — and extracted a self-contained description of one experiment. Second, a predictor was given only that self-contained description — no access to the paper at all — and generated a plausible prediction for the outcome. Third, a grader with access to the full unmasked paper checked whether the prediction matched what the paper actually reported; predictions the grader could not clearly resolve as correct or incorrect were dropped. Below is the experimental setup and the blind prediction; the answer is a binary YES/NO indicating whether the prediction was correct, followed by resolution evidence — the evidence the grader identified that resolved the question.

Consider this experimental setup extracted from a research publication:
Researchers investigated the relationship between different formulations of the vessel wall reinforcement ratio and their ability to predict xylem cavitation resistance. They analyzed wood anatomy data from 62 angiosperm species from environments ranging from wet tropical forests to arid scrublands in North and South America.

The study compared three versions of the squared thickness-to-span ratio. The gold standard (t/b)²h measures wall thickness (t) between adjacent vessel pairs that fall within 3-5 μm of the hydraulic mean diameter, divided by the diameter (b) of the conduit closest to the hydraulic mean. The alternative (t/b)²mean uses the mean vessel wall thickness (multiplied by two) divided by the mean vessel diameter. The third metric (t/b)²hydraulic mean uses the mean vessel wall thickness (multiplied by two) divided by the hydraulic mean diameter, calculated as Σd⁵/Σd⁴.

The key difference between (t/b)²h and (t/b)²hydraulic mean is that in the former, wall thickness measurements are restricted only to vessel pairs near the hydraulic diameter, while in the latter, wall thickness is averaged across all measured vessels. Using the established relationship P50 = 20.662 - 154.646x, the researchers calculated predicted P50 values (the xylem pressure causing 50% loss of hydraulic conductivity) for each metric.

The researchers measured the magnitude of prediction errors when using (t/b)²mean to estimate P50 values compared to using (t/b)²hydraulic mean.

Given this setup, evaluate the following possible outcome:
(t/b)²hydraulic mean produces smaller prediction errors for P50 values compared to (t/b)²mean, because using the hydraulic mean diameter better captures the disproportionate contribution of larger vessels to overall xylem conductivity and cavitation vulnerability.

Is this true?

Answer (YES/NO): YES